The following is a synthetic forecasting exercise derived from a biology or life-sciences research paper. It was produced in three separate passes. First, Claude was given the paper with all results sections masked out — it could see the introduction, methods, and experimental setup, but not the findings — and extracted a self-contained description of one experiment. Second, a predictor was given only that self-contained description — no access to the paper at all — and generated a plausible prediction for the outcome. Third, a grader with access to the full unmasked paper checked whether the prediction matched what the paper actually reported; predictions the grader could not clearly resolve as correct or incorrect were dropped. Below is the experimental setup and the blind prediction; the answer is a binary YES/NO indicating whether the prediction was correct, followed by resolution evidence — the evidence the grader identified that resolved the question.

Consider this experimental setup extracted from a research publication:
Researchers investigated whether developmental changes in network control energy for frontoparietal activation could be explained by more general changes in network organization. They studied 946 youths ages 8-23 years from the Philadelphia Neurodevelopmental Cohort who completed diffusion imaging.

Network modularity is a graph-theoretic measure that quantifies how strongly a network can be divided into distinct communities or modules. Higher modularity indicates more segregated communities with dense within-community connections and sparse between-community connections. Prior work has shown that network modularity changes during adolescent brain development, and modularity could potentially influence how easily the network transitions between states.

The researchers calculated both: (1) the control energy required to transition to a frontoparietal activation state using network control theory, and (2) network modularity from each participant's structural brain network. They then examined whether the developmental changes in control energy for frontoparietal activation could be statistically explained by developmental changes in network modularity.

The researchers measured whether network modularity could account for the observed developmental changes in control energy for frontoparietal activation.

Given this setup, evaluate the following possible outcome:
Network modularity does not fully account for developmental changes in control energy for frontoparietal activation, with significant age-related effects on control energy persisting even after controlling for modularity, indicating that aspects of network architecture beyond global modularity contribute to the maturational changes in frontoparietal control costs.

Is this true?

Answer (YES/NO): YES